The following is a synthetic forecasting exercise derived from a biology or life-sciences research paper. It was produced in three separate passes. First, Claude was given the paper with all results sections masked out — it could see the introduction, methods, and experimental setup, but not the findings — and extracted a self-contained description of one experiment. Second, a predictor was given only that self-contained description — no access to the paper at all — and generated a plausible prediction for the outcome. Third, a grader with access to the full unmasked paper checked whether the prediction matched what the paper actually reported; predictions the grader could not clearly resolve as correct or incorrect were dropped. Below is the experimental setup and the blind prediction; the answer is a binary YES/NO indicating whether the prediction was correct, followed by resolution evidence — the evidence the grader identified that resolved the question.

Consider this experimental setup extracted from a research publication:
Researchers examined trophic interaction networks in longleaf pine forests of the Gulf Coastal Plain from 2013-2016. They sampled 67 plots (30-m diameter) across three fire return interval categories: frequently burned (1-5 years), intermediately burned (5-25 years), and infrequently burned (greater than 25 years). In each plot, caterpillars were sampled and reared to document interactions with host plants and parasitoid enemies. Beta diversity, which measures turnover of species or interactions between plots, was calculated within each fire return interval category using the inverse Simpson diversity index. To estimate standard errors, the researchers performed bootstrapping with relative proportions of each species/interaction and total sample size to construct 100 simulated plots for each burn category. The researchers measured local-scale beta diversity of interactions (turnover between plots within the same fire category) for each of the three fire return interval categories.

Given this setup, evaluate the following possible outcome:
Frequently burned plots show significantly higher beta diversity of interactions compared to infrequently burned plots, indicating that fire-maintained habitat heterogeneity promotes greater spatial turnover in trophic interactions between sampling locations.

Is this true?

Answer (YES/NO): YES